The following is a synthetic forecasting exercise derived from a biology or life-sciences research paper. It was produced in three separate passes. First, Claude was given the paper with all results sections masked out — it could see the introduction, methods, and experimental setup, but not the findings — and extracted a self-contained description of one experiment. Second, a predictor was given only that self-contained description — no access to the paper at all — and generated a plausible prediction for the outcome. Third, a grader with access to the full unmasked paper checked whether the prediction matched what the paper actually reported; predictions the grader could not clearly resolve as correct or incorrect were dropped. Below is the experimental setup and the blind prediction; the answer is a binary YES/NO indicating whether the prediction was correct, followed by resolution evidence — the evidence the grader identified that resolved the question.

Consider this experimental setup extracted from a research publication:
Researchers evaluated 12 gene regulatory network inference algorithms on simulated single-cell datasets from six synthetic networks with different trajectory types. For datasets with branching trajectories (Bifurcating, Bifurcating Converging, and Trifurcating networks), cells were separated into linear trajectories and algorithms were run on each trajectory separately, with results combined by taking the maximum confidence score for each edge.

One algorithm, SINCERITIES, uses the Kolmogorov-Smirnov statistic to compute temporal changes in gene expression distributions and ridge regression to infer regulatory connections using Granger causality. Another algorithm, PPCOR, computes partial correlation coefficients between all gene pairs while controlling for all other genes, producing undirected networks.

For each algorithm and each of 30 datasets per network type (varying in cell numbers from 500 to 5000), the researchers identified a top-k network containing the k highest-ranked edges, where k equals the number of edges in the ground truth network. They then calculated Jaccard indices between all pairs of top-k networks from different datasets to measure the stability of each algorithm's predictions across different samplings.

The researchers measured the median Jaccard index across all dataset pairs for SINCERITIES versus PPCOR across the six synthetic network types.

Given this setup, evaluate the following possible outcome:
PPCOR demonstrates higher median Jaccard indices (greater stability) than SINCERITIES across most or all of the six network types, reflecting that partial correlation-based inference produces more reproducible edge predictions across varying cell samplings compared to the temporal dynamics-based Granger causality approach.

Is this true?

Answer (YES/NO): YES